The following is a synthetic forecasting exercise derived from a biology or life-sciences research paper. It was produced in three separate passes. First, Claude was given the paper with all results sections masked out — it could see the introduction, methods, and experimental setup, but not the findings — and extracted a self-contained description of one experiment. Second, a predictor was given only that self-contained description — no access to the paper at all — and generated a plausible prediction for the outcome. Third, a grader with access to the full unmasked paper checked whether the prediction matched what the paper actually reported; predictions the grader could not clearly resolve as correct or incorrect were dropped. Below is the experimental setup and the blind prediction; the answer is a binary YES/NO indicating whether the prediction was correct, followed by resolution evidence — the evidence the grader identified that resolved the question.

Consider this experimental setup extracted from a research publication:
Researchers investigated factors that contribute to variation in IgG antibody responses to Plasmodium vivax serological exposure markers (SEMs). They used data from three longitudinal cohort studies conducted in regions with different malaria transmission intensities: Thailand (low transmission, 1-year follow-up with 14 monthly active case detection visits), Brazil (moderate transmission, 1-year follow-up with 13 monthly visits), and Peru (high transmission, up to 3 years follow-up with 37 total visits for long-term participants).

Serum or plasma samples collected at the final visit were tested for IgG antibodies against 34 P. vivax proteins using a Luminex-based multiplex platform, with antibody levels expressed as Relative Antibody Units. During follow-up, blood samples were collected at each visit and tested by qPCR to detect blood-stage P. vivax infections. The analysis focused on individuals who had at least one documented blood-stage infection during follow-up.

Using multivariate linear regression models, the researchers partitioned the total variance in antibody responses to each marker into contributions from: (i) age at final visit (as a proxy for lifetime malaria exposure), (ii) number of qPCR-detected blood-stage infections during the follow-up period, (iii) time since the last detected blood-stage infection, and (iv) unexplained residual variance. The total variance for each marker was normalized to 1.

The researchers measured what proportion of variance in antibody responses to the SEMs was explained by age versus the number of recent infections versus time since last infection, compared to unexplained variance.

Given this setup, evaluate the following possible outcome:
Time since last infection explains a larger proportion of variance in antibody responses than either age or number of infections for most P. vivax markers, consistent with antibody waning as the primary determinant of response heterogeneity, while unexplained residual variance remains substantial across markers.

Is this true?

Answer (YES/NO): NO